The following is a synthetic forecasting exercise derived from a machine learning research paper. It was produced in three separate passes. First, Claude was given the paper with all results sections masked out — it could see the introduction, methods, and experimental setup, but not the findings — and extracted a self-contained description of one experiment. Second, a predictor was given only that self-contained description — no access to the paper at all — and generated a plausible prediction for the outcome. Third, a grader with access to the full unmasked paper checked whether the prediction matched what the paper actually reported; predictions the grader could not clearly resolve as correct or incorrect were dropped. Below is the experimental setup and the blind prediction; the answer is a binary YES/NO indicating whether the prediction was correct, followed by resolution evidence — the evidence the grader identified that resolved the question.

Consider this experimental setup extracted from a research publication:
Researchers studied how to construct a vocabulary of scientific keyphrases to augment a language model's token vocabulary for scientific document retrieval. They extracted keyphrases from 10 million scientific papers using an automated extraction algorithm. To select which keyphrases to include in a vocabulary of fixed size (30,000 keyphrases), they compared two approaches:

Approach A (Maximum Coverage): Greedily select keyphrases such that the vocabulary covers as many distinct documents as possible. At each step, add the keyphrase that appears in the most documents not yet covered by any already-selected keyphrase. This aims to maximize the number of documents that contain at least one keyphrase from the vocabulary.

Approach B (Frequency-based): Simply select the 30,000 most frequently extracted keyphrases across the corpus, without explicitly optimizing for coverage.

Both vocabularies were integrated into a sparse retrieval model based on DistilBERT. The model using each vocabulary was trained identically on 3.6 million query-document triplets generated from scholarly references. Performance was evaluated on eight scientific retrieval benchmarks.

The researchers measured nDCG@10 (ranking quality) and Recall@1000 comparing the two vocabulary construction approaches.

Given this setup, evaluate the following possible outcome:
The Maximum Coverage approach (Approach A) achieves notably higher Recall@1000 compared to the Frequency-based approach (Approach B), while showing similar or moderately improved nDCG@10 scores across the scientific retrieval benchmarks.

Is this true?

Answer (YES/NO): NO